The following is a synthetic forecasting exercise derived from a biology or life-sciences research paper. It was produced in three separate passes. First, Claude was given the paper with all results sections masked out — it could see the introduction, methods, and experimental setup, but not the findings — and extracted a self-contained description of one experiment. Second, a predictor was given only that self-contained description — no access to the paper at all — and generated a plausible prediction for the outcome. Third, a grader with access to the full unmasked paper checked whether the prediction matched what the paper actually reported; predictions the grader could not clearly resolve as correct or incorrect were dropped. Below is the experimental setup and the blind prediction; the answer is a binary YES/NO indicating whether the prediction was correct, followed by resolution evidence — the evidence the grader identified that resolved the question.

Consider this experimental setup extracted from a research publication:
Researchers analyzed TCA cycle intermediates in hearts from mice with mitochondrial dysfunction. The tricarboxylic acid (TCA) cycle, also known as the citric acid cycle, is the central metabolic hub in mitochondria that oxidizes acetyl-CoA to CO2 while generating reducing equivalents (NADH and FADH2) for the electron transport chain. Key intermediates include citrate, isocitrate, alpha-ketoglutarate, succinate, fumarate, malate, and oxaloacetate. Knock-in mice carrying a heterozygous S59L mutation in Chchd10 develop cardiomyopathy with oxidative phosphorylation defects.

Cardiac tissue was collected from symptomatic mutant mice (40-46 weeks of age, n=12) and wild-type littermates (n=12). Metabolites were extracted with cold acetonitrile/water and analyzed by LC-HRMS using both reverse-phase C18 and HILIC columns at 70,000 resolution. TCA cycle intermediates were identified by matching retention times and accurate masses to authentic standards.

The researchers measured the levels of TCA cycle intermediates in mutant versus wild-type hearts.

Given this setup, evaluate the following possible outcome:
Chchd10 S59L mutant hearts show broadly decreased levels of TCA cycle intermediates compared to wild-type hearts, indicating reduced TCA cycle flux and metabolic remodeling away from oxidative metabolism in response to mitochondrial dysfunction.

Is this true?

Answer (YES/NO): YES